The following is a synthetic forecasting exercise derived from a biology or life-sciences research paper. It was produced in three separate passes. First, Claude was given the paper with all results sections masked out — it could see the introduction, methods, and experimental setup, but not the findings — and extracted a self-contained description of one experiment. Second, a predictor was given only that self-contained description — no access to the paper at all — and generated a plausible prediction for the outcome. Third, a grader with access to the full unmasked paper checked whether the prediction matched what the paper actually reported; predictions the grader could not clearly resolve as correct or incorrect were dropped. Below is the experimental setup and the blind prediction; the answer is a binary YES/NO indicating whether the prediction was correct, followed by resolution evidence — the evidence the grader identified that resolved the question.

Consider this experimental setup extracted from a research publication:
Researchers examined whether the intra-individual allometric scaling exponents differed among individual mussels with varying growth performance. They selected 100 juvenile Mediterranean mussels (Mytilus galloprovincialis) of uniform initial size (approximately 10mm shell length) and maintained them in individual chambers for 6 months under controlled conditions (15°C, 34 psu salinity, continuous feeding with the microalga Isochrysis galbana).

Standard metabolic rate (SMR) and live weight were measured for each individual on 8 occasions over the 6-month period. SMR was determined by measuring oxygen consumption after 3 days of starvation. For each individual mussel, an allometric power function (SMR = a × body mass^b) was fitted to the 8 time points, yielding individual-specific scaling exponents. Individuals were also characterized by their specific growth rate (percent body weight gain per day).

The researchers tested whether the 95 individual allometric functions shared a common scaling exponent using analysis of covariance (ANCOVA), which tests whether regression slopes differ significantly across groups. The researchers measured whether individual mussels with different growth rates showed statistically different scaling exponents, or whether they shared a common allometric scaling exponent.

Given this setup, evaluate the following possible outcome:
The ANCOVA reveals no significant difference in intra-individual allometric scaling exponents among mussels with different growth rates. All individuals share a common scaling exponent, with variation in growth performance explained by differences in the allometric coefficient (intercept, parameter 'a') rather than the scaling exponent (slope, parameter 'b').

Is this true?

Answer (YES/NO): NO